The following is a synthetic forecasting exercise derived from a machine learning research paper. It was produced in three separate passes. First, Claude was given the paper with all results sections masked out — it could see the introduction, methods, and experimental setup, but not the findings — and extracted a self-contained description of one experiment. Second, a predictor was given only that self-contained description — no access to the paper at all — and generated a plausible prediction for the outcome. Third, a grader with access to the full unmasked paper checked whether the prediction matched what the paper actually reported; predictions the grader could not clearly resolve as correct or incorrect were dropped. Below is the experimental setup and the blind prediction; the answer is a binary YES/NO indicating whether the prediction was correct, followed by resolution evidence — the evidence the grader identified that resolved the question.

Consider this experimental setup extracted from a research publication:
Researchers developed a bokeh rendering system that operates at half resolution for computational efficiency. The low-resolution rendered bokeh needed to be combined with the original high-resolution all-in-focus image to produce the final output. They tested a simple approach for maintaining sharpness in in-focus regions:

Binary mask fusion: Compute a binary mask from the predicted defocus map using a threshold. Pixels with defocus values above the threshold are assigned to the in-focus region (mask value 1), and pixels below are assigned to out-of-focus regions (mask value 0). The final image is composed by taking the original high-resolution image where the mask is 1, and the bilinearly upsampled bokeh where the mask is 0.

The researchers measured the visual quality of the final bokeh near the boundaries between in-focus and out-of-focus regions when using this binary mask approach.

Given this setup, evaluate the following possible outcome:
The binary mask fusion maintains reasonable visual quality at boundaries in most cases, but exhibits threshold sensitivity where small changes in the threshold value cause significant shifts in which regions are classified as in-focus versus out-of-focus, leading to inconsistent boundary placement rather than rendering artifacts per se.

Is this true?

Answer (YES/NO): NO